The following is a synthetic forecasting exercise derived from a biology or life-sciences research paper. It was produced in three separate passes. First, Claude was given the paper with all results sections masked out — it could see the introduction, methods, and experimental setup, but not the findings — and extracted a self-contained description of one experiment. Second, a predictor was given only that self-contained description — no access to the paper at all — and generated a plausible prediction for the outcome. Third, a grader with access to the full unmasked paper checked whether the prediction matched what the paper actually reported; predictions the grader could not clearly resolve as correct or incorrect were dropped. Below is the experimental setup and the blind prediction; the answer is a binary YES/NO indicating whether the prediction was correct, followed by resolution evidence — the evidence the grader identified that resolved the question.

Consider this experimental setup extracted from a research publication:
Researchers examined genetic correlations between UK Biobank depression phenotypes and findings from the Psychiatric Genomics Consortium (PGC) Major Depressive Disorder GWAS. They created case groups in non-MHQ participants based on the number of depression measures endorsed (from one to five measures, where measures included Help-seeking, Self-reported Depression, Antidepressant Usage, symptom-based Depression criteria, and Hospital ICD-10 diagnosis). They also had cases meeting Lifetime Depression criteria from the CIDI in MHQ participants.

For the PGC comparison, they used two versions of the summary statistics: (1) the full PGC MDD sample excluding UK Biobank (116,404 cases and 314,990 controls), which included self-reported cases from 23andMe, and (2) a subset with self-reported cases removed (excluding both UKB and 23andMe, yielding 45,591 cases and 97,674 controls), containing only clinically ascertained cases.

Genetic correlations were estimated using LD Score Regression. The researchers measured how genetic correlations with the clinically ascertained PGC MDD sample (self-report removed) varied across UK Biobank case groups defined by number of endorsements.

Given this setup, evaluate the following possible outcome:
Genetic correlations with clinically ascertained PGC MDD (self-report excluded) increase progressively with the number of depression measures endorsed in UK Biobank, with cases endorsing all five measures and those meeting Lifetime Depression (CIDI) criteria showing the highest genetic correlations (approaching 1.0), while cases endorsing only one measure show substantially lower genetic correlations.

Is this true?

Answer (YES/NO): NO